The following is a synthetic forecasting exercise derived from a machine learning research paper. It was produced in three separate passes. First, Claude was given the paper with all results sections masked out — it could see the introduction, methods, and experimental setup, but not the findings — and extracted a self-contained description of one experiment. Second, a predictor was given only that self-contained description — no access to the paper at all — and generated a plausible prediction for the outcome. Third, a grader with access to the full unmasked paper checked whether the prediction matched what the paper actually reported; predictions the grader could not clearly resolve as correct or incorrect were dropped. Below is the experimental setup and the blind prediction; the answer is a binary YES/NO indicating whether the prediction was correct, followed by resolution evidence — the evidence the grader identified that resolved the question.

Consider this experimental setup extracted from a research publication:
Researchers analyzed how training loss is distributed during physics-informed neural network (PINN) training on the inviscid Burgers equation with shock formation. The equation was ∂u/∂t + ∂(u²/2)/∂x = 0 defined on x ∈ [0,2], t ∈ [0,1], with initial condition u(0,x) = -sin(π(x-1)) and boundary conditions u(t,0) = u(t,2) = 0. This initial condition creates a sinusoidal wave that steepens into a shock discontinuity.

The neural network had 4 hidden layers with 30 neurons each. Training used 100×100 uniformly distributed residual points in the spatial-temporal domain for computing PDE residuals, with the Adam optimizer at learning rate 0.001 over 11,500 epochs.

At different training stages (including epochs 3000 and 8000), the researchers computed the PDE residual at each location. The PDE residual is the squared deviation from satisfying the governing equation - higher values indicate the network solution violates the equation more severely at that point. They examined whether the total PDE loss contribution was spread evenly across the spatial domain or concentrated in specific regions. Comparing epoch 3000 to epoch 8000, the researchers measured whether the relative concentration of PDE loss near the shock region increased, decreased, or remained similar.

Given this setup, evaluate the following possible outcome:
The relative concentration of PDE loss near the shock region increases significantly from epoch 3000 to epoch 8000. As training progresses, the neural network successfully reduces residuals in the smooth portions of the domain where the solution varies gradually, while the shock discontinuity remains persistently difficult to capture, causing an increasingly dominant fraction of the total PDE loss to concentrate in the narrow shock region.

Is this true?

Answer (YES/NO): NO